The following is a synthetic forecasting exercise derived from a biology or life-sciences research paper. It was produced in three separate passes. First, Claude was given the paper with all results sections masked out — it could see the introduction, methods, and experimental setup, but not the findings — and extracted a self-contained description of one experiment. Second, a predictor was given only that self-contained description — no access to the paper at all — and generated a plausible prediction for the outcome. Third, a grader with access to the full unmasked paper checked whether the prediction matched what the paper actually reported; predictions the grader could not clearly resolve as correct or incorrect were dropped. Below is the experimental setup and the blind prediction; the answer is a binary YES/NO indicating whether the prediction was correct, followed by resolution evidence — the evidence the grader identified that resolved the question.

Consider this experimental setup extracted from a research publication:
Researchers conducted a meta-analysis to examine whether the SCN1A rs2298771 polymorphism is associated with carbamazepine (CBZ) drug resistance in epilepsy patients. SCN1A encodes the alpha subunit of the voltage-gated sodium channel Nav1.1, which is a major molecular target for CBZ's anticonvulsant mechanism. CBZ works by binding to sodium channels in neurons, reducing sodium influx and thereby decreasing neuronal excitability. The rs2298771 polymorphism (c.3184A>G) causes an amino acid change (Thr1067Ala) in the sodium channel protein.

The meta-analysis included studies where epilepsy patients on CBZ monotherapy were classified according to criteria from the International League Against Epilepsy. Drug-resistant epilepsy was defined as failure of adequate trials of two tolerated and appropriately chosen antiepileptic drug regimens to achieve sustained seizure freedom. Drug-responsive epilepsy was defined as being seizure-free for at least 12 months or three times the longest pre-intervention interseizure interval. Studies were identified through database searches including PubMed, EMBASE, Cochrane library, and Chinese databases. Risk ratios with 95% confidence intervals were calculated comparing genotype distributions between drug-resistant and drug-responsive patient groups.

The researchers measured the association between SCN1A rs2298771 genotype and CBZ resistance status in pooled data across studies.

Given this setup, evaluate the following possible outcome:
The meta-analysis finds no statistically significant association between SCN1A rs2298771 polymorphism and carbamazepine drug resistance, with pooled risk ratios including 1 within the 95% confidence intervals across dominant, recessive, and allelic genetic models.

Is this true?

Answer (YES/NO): YES